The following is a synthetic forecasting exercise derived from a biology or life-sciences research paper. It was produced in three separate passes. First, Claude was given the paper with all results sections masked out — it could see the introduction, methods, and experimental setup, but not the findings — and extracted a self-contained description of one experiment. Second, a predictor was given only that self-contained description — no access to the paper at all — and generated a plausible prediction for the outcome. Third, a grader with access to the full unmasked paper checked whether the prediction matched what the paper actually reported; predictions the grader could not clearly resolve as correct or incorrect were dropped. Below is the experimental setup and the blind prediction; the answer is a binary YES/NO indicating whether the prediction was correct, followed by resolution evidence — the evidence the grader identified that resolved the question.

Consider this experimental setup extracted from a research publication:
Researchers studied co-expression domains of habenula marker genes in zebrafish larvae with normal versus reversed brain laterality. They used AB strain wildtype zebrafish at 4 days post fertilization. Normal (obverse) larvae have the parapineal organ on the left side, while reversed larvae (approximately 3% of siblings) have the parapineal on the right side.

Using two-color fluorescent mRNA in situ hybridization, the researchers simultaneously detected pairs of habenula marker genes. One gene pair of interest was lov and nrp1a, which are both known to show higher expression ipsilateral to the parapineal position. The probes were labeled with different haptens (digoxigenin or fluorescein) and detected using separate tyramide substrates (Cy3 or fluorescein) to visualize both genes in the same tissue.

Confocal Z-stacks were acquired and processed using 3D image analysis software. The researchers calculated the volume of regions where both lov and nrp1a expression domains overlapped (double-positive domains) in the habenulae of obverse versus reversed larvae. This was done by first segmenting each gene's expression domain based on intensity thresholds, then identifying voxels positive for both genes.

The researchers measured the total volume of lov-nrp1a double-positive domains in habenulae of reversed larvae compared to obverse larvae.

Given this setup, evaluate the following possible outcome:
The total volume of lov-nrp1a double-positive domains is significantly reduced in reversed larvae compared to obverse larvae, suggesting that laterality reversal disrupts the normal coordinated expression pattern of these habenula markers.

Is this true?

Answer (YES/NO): NO